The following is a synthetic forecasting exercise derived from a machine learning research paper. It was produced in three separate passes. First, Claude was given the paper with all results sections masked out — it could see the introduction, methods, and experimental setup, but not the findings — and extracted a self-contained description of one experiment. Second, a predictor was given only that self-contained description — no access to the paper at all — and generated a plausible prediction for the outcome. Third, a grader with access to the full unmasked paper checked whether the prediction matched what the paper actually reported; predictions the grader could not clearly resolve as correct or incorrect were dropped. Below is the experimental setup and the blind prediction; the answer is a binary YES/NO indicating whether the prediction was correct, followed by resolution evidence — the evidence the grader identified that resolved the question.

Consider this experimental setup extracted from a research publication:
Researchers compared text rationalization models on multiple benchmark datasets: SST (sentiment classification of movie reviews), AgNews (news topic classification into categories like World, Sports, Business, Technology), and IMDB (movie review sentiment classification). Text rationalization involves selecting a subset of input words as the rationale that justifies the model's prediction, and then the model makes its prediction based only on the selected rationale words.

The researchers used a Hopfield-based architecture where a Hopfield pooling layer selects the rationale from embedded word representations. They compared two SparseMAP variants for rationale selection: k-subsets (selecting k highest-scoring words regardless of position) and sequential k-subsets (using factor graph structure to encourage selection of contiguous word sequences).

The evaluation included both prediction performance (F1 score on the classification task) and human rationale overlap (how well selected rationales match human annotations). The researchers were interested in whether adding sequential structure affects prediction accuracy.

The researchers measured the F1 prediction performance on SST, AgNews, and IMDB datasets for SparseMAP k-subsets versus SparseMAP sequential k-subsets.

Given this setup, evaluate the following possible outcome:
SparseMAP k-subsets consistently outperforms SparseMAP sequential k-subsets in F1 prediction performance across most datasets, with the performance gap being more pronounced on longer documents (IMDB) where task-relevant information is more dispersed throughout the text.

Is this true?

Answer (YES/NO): NO